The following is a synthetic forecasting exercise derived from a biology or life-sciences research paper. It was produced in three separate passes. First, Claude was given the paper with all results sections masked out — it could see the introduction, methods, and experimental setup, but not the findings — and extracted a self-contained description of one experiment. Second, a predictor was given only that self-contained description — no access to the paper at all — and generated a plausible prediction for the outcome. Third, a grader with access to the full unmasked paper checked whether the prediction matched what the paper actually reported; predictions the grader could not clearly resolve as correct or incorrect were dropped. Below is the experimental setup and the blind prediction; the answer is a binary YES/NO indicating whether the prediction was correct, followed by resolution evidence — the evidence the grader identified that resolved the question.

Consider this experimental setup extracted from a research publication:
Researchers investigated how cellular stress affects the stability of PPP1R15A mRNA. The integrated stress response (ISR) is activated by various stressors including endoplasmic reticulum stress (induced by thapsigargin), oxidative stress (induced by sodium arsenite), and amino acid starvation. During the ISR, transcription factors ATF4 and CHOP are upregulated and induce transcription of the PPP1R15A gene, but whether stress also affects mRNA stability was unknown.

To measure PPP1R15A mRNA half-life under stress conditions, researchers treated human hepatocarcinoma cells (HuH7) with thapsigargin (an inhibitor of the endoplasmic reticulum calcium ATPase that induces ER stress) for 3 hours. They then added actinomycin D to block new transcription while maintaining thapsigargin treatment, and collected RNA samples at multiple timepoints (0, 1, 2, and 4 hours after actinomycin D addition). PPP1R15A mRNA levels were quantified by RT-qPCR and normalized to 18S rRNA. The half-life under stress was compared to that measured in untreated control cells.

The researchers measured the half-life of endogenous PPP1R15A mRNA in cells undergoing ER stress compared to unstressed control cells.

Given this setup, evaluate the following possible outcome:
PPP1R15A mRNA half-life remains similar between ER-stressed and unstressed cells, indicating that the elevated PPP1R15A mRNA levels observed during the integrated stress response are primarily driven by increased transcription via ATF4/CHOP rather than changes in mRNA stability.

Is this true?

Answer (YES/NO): NO